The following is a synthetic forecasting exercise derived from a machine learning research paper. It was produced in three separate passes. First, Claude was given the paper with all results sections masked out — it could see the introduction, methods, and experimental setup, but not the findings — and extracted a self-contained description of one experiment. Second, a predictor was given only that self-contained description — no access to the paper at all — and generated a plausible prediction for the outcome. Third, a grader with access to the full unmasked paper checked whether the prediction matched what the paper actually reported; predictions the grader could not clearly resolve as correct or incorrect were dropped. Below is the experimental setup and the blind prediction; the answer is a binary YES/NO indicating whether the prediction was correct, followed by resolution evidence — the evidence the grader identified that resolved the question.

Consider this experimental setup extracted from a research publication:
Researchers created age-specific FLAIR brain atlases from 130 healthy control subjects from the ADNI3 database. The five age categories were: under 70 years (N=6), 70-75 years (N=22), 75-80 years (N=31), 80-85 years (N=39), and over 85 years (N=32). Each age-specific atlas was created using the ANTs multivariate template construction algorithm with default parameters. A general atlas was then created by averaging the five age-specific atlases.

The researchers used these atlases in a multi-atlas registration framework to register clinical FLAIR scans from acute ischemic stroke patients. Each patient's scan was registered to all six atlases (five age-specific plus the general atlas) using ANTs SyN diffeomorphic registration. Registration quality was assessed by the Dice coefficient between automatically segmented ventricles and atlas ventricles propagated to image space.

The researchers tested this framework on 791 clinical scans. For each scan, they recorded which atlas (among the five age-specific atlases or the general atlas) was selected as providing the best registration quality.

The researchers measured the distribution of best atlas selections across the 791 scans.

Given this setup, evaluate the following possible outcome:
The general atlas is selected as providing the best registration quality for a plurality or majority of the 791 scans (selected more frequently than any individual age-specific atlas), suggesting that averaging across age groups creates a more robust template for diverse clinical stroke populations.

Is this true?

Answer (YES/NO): NO